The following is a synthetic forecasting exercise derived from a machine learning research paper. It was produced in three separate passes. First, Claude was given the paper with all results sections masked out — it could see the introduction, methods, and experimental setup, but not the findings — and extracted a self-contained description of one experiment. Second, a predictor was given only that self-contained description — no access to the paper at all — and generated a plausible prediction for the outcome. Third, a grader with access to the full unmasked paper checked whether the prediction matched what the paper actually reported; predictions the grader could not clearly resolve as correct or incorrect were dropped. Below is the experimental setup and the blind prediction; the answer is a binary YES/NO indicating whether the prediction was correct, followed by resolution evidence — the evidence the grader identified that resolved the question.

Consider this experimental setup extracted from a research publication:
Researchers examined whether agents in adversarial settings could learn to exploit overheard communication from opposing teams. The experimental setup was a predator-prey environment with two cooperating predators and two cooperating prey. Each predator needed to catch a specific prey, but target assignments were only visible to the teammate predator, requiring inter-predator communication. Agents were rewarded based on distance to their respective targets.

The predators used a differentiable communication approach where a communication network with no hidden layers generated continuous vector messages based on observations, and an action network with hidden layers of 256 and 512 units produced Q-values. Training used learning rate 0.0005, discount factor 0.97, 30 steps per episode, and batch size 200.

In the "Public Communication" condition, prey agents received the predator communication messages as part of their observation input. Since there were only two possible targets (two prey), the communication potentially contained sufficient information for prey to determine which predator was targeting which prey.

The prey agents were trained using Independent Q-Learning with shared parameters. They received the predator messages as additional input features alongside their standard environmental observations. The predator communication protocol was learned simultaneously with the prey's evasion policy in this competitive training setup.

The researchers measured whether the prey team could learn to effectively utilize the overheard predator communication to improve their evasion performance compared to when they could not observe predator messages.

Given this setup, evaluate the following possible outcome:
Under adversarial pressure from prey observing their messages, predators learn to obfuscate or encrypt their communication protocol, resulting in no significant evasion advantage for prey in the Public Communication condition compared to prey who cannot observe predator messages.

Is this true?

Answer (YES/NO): NO